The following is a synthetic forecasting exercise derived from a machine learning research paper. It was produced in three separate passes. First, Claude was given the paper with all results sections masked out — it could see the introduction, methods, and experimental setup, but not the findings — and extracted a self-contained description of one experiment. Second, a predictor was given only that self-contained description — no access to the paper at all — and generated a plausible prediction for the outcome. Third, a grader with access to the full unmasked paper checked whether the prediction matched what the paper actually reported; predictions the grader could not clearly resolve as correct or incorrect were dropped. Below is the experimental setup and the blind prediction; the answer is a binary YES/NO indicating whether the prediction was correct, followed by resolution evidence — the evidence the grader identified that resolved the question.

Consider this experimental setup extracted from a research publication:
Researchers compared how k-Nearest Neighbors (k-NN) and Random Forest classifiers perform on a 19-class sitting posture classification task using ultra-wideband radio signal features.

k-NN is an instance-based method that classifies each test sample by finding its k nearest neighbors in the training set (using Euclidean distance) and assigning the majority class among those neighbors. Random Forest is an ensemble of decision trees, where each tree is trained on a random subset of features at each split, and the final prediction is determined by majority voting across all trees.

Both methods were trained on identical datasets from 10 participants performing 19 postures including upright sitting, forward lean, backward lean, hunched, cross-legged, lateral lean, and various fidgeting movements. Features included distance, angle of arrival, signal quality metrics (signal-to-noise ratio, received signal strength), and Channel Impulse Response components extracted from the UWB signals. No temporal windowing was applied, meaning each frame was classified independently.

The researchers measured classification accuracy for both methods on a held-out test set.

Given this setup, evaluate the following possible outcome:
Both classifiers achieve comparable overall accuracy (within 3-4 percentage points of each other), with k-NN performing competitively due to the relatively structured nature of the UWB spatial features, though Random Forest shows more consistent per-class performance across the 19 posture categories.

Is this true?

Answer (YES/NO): NO